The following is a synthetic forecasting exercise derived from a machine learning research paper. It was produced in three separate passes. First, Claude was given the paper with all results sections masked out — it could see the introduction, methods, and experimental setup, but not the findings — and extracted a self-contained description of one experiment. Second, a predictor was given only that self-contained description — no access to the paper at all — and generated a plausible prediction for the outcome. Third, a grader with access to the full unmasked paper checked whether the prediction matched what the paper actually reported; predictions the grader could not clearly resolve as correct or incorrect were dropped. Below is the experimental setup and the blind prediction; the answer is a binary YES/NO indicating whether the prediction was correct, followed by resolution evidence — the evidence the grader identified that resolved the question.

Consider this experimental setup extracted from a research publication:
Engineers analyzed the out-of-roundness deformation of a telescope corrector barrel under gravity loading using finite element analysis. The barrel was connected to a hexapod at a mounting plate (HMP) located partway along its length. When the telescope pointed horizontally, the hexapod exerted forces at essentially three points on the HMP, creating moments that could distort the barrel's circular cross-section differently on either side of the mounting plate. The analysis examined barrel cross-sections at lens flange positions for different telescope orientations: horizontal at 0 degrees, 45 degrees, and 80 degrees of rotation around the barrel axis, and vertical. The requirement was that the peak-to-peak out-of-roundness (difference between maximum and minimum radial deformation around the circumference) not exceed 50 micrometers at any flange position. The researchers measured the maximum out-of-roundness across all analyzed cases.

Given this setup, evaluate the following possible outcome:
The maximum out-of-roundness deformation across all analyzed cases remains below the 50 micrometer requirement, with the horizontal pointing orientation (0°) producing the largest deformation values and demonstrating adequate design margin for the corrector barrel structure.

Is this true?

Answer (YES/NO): NO